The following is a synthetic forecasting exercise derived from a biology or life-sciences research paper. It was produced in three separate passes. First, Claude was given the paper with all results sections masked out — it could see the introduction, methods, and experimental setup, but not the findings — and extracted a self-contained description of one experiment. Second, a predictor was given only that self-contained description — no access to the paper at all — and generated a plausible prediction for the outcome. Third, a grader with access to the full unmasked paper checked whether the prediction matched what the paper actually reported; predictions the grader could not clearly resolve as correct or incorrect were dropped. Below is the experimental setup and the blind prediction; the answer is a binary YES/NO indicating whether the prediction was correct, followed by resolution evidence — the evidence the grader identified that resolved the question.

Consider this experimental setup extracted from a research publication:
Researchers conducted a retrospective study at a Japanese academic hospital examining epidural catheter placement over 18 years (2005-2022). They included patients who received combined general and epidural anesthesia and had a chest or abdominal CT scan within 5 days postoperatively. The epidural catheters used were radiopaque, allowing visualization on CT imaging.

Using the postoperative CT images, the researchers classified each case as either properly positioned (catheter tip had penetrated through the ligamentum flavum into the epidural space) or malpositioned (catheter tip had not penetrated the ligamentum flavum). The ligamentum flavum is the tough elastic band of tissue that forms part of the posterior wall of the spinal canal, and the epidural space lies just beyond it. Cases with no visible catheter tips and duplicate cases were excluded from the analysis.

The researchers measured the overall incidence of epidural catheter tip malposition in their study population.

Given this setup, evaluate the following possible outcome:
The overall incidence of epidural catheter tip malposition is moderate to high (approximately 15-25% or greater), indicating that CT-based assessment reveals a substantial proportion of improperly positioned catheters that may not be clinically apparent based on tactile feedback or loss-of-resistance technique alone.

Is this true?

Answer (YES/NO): NO